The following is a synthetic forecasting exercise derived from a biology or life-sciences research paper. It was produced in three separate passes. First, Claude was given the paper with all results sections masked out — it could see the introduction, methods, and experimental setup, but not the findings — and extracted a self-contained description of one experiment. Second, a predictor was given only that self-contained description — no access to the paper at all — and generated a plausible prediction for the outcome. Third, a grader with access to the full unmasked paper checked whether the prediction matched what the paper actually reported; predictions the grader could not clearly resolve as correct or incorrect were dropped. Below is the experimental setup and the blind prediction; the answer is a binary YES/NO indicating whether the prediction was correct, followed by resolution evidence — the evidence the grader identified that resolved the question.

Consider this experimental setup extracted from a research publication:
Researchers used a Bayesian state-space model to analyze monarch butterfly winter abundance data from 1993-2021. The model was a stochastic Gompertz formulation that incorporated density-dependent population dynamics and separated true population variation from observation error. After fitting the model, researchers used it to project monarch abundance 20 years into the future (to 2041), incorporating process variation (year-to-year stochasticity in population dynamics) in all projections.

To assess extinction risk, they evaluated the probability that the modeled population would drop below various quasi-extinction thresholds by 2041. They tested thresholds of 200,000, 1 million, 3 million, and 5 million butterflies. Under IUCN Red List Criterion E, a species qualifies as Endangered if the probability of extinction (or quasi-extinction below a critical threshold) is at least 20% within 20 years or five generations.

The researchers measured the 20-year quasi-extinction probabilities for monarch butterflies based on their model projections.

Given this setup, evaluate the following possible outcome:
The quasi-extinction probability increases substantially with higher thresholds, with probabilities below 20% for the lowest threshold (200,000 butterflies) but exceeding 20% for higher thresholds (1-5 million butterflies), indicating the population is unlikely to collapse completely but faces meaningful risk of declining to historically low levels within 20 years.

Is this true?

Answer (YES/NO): NO